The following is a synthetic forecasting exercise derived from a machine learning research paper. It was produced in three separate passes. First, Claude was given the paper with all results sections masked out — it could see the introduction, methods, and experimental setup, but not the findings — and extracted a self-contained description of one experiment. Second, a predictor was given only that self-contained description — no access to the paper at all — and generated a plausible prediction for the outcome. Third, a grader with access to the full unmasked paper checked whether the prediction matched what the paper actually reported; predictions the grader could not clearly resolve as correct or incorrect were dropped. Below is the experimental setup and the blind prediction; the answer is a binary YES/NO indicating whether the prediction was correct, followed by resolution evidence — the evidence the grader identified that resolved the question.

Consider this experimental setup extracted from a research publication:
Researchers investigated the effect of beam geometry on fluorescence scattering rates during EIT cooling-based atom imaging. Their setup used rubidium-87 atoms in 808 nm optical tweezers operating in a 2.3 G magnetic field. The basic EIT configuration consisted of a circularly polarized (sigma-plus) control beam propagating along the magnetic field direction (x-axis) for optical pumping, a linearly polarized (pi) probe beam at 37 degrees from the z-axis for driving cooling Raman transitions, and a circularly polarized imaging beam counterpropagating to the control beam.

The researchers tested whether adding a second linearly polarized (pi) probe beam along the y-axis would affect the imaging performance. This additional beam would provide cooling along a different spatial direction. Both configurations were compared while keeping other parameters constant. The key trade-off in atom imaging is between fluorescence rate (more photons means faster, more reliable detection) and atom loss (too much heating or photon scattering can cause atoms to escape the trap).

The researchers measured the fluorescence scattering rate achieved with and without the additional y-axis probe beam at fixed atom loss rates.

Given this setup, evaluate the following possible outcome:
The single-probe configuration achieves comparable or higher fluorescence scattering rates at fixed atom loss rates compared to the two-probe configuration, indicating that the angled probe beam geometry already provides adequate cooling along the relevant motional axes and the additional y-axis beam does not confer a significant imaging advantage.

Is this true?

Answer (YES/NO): NO